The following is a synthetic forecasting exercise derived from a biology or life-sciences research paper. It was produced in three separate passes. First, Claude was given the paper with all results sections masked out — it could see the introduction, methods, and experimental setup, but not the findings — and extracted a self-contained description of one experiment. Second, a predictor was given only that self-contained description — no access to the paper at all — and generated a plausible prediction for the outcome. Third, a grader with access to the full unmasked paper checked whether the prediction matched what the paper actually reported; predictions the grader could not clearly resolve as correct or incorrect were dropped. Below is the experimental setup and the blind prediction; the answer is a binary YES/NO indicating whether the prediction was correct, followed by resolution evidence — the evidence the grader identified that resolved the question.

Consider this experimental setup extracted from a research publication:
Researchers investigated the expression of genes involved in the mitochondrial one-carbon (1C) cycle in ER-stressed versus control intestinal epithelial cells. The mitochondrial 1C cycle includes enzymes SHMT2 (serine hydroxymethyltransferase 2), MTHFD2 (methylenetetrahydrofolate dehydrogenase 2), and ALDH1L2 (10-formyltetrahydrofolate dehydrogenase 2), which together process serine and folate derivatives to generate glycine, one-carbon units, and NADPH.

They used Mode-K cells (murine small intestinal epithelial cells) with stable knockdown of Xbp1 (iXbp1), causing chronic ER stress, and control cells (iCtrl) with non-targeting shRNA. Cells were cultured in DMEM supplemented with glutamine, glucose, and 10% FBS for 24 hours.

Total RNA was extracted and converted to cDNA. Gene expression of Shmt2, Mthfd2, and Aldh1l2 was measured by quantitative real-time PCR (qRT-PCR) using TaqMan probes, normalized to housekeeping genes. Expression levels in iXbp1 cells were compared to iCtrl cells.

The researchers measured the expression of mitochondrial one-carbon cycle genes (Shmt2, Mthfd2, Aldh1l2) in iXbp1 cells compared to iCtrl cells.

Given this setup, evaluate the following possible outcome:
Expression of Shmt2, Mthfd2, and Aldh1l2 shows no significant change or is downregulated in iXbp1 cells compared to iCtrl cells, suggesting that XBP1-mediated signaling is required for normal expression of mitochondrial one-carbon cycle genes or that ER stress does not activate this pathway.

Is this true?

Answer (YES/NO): NO